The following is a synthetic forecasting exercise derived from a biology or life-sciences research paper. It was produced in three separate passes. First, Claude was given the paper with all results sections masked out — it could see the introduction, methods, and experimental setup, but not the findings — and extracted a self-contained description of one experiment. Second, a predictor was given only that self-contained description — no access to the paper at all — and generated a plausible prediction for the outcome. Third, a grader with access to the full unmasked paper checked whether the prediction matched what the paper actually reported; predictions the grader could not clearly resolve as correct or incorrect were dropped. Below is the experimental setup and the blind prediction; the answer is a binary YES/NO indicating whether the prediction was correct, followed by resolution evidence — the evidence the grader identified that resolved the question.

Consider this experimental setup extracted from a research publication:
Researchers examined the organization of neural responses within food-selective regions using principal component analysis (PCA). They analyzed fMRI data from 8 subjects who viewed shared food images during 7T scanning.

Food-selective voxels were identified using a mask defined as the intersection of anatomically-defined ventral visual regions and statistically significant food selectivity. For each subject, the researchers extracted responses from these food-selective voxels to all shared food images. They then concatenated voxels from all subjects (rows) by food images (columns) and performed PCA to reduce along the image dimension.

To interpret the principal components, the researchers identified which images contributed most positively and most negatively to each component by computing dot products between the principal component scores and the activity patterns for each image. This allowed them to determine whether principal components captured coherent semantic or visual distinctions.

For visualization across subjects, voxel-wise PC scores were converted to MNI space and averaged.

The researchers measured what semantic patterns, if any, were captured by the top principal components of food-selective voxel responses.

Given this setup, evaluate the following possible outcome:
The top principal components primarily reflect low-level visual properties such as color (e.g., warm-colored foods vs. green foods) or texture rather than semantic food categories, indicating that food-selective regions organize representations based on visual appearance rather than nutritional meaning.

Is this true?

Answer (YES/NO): NO